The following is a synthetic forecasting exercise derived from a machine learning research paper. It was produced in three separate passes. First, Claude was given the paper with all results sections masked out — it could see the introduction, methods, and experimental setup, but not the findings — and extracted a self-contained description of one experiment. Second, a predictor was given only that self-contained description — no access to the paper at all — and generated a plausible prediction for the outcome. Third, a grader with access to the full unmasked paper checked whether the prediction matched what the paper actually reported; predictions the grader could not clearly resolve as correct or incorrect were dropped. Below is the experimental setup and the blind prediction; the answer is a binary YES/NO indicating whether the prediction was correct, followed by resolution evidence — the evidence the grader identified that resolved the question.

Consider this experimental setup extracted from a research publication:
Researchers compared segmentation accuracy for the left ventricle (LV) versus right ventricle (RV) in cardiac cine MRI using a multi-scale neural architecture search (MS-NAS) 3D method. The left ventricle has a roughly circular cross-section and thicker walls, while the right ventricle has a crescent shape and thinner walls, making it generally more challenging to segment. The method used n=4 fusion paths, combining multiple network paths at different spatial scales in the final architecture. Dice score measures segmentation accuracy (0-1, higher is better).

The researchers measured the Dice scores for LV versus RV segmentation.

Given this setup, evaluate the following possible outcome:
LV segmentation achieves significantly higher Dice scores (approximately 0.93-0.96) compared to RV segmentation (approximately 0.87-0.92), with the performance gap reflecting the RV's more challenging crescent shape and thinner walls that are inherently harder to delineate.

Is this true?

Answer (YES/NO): NO